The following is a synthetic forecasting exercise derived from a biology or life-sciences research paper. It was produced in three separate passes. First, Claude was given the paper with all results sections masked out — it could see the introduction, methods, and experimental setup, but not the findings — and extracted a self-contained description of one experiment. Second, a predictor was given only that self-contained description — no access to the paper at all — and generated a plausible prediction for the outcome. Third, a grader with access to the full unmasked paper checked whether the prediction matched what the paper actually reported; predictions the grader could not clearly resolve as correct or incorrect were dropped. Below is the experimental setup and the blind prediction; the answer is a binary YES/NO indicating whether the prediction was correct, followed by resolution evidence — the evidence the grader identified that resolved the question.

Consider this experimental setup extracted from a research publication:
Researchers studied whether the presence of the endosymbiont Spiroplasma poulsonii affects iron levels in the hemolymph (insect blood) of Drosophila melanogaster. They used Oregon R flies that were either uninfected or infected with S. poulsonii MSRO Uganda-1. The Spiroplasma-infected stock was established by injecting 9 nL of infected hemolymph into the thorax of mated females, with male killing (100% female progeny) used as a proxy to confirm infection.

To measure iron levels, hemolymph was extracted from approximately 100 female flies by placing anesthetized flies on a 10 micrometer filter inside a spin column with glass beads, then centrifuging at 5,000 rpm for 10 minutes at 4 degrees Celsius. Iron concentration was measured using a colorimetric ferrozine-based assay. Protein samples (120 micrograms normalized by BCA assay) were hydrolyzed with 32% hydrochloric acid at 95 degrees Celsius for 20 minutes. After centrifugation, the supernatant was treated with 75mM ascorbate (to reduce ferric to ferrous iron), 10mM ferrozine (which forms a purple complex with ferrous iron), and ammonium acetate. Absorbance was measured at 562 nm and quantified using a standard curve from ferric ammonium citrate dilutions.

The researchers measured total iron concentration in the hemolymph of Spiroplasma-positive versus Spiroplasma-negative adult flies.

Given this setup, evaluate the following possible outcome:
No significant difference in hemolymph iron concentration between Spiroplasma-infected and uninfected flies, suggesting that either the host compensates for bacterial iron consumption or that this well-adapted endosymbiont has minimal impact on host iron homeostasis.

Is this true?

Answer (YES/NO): NO